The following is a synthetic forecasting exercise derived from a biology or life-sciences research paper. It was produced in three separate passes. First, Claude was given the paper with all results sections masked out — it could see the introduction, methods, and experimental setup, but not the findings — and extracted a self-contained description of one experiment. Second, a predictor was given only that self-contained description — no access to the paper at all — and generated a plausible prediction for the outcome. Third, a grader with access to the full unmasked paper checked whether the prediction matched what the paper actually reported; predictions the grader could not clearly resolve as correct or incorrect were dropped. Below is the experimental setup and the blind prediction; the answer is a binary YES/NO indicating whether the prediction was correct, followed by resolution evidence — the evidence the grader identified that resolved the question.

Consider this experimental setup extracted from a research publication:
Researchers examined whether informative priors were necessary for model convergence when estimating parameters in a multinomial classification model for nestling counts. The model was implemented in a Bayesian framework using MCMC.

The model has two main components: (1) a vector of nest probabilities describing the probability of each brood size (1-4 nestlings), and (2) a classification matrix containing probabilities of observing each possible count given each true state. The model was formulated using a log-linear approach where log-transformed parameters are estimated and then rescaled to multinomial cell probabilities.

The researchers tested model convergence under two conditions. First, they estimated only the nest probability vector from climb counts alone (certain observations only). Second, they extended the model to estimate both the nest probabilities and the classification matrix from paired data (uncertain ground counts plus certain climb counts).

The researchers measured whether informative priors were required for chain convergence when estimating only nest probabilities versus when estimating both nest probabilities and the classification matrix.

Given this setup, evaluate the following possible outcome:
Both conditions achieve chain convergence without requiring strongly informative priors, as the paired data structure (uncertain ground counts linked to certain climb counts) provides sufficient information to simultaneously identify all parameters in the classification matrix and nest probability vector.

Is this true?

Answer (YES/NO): NO